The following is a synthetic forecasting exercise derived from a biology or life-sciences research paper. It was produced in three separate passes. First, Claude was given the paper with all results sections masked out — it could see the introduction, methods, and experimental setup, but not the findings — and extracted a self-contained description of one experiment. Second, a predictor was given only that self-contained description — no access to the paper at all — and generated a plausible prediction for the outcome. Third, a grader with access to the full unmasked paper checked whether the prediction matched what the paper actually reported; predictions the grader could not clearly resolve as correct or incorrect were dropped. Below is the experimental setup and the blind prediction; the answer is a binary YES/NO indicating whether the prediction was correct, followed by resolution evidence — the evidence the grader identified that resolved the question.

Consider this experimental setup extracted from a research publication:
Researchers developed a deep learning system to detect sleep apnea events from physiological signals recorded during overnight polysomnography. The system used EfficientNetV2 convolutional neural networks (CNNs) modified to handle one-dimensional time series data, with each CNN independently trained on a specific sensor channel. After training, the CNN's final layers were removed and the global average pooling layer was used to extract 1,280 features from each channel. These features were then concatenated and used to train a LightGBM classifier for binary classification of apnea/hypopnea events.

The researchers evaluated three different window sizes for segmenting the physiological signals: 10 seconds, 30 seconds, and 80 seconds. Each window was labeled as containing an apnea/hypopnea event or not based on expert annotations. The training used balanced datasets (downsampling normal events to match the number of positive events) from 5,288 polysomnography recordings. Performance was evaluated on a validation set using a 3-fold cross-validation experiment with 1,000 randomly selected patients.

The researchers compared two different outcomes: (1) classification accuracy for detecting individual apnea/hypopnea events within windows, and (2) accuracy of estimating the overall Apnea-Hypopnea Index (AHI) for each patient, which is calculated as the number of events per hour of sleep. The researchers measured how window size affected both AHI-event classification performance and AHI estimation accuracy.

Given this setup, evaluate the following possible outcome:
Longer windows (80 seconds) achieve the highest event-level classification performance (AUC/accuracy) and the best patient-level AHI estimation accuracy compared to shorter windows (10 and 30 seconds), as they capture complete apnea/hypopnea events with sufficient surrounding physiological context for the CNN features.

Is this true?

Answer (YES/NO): NO